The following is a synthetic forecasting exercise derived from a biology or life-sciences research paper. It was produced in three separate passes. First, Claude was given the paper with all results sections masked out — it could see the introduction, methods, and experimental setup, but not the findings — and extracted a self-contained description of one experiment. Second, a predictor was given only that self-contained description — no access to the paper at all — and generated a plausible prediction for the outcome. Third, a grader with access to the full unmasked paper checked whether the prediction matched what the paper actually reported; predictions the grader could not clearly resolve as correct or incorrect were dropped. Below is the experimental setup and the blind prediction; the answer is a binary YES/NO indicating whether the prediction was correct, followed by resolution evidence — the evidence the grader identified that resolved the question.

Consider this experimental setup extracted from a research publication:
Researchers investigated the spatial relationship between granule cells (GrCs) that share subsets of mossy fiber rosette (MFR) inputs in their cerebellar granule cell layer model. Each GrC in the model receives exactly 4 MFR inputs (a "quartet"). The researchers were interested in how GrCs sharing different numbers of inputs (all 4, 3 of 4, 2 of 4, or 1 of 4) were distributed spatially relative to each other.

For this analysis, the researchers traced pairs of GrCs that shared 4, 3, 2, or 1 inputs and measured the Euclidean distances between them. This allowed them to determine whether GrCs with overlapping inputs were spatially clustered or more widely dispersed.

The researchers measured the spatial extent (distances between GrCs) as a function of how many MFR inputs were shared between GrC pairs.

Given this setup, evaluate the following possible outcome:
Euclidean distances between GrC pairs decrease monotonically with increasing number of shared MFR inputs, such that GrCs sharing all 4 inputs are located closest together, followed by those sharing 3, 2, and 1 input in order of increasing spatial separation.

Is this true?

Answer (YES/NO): YES